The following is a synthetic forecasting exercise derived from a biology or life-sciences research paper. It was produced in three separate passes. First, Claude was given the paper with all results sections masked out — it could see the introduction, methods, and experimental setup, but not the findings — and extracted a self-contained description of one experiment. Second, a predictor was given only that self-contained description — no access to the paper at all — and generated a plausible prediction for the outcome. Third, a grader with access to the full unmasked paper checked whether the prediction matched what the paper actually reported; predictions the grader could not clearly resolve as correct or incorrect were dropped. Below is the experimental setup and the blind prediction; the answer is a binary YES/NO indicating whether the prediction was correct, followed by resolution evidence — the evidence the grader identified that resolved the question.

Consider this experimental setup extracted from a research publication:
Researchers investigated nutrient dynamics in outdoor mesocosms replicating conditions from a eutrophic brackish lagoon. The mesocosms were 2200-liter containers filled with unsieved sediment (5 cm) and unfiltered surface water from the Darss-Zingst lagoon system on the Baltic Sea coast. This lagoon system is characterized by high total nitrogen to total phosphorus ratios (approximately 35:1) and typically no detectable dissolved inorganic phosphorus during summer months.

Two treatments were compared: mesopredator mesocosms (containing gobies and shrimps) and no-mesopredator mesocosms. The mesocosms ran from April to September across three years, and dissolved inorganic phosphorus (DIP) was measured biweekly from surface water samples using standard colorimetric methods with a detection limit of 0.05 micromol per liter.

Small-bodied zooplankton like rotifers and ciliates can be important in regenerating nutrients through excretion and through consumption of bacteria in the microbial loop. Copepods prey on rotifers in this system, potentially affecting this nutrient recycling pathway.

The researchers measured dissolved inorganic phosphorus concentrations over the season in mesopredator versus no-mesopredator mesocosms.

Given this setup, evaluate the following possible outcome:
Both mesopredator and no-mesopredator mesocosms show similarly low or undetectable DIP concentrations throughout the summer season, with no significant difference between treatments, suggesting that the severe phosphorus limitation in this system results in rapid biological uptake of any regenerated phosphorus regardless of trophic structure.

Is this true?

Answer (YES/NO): YES